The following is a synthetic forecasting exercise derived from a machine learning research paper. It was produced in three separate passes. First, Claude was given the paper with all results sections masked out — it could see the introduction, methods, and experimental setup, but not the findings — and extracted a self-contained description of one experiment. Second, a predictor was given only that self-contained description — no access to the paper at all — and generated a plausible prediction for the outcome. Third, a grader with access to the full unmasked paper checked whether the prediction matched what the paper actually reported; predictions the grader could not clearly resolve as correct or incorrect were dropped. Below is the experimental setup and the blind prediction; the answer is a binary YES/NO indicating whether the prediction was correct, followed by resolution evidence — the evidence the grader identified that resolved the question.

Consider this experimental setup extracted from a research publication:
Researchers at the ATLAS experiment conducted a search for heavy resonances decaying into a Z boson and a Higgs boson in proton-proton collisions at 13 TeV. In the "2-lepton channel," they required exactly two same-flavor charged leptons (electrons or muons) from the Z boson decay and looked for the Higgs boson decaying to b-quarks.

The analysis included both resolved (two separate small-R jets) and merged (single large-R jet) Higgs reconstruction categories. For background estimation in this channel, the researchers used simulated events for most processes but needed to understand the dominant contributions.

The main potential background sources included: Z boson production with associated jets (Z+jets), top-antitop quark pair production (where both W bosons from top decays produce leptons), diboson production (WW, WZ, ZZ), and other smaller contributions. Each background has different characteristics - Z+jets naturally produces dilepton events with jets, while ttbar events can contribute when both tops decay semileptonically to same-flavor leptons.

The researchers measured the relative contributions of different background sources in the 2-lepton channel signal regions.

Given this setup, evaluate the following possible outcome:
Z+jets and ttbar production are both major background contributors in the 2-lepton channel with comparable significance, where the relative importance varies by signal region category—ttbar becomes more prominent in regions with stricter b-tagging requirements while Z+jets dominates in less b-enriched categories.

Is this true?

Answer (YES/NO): NO